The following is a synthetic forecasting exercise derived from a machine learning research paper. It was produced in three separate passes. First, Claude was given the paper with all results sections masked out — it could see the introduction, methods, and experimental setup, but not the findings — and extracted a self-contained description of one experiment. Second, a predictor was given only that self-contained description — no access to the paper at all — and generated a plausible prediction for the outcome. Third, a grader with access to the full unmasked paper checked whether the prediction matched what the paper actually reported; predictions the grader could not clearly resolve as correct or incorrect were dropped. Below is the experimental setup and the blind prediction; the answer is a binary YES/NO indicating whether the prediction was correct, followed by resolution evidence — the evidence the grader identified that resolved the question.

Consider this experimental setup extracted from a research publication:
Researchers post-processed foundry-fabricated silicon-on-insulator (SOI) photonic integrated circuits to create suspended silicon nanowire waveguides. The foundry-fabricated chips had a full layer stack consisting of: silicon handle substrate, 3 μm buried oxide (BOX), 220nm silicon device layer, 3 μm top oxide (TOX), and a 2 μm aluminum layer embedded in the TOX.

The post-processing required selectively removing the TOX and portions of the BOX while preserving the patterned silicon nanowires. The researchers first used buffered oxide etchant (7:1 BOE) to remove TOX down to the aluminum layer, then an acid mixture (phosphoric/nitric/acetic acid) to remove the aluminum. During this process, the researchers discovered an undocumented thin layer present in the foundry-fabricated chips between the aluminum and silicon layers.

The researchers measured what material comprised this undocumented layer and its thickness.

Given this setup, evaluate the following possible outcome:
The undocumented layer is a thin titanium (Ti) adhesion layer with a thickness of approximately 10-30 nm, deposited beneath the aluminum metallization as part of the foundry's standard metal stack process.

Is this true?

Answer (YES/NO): NO